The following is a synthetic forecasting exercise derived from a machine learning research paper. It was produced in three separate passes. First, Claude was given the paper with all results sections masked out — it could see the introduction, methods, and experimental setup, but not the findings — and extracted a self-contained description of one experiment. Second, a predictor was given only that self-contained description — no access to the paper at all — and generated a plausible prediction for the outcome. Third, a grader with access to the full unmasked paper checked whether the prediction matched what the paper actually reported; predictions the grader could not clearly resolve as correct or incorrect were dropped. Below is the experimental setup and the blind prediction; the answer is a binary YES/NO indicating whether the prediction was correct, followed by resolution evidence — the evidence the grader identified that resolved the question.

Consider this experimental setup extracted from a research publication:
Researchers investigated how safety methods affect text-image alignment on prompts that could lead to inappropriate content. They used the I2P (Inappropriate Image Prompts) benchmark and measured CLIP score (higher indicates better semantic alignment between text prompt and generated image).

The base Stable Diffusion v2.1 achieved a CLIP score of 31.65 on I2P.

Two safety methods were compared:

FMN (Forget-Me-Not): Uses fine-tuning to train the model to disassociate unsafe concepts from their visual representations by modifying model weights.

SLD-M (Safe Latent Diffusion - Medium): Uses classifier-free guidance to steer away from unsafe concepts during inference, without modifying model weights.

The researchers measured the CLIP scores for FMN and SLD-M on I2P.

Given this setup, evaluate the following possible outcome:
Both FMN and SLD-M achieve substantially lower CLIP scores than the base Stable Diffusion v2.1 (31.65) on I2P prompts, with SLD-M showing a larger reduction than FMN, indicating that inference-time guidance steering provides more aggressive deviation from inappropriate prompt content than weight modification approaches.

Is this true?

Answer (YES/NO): NO